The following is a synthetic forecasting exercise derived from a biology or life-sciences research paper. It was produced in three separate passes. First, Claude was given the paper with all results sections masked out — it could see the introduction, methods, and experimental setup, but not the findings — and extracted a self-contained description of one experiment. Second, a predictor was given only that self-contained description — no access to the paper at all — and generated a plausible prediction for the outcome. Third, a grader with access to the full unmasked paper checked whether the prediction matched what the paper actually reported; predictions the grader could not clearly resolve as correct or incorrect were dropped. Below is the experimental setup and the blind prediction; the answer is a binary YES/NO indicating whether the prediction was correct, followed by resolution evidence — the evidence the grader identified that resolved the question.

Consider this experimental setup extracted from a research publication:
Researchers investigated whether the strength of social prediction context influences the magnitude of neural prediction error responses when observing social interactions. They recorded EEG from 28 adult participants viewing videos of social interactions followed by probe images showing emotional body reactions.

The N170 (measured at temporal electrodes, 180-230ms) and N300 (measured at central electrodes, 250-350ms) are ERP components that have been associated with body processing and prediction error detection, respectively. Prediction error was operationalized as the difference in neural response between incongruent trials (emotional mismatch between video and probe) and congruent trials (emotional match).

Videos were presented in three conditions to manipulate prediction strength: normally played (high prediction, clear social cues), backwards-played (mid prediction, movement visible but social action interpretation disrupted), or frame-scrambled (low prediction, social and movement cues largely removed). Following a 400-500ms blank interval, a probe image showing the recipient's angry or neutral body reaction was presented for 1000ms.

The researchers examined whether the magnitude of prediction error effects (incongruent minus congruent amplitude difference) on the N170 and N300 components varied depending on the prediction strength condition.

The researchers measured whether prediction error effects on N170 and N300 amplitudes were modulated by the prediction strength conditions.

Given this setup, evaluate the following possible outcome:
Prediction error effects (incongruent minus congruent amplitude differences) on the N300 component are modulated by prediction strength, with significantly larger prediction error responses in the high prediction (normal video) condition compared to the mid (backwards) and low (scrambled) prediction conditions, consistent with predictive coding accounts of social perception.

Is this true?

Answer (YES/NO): NO